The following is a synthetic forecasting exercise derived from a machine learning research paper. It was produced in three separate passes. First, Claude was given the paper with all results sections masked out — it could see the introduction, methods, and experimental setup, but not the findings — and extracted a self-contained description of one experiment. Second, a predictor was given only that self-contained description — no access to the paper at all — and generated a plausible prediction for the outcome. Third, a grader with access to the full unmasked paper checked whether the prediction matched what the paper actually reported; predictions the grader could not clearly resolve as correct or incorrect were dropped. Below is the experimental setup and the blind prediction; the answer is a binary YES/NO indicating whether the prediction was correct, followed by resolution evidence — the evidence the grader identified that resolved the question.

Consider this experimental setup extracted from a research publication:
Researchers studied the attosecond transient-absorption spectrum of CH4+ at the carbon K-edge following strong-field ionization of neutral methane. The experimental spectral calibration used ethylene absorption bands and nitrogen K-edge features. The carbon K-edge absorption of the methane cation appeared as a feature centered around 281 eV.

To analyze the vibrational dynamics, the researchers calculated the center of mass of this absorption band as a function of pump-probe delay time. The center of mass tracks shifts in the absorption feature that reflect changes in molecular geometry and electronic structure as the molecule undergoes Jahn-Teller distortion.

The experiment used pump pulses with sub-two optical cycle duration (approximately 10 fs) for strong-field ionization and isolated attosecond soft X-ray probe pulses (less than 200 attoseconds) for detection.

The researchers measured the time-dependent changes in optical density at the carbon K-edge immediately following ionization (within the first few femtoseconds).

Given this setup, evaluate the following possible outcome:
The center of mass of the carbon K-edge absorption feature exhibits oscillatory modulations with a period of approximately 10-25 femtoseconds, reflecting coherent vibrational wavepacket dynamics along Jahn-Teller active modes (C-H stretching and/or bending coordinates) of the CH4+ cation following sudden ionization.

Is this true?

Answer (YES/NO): YES